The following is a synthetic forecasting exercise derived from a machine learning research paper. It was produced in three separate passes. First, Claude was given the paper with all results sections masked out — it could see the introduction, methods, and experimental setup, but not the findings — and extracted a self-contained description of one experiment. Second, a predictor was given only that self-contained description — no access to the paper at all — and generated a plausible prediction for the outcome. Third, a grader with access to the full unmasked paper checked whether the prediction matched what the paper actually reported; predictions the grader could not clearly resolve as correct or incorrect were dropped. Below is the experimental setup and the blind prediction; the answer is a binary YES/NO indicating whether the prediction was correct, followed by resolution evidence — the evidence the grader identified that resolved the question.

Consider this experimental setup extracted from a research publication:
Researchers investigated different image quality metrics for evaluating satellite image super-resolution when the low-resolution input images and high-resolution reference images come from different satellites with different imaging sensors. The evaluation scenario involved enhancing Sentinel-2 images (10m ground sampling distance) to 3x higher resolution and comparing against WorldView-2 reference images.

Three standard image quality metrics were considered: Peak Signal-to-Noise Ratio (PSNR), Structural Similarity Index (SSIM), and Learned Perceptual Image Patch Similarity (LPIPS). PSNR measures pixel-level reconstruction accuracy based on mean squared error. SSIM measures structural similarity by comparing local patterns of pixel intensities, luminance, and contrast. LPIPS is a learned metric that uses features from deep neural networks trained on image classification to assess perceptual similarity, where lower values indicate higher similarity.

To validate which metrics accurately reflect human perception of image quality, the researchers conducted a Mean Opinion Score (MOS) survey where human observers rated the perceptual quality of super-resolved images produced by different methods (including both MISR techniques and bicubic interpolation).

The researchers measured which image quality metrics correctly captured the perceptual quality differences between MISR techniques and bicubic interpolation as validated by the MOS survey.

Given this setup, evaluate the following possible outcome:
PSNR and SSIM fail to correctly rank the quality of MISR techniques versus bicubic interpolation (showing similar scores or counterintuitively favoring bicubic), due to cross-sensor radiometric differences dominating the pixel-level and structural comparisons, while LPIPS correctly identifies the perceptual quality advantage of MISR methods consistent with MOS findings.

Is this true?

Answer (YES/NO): YES